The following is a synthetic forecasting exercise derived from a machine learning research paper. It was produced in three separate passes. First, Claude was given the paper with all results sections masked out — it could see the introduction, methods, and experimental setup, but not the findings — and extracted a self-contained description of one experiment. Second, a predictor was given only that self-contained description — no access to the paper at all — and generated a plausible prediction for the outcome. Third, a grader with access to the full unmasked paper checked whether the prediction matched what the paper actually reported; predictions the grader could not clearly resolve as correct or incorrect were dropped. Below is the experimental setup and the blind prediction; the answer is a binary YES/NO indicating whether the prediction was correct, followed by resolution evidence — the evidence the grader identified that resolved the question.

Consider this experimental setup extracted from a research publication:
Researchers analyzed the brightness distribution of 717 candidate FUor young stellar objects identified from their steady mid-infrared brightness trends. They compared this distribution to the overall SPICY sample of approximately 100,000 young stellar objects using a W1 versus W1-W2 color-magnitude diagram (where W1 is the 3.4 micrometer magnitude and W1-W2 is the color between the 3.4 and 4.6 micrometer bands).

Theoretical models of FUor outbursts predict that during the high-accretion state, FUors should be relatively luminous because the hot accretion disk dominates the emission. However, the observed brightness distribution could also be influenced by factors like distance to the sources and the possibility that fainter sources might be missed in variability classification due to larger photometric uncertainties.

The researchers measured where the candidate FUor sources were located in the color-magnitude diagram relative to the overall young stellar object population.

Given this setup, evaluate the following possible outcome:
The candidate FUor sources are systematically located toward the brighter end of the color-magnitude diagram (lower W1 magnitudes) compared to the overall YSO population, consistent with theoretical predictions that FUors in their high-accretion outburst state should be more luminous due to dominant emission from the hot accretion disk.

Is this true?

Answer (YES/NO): YES